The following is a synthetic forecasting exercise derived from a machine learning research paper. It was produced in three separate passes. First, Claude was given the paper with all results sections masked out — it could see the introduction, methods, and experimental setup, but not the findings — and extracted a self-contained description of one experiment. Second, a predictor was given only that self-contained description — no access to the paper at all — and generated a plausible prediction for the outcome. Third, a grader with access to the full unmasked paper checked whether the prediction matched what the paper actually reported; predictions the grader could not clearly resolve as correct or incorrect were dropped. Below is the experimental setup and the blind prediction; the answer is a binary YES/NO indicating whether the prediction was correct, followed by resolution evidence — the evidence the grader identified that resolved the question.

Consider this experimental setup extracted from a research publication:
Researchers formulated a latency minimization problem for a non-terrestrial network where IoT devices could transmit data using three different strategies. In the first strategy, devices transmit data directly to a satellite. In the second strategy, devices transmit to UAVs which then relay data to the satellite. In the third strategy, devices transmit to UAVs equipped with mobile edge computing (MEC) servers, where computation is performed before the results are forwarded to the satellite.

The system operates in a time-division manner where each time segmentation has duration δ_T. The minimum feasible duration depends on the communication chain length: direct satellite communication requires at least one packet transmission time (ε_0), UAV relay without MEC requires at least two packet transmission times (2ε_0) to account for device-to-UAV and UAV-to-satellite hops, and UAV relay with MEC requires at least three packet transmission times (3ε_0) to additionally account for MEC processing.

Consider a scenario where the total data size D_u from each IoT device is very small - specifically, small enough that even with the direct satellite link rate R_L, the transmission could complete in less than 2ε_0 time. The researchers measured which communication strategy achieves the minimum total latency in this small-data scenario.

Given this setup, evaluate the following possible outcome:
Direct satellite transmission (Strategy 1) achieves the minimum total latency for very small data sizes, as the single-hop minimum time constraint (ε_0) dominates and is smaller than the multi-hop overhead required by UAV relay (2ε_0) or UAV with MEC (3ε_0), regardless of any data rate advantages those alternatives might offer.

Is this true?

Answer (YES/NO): YES